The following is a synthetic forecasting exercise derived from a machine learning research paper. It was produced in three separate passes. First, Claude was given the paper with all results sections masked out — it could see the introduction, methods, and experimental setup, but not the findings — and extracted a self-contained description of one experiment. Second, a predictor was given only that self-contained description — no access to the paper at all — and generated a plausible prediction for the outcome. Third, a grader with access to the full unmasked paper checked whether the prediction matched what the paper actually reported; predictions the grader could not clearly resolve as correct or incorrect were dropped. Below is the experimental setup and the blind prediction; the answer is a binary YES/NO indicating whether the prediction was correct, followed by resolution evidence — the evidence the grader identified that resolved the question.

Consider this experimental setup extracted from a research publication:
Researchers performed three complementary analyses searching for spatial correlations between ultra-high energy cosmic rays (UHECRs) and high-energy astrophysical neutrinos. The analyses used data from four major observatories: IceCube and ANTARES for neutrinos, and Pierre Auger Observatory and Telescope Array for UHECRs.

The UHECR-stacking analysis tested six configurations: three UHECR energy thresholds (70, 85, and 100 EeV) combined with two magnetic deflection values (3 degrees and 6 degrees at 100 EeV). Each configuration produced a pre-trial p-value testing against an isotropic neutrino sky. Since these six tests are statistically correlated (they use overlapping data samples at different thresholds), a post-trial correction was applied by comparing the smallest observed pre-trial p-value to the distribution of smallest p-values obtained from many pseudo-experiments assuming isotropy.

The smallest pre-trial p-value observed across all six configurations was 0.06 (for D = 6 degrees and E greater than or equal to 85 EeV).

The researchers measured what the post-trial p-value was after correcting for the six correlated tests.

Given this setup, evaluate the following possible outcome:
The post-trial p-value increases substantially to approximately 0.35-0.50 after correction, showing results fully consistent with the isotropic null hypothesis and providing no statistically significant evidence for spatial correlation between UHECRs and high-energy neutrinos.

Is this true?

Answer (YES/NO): NO